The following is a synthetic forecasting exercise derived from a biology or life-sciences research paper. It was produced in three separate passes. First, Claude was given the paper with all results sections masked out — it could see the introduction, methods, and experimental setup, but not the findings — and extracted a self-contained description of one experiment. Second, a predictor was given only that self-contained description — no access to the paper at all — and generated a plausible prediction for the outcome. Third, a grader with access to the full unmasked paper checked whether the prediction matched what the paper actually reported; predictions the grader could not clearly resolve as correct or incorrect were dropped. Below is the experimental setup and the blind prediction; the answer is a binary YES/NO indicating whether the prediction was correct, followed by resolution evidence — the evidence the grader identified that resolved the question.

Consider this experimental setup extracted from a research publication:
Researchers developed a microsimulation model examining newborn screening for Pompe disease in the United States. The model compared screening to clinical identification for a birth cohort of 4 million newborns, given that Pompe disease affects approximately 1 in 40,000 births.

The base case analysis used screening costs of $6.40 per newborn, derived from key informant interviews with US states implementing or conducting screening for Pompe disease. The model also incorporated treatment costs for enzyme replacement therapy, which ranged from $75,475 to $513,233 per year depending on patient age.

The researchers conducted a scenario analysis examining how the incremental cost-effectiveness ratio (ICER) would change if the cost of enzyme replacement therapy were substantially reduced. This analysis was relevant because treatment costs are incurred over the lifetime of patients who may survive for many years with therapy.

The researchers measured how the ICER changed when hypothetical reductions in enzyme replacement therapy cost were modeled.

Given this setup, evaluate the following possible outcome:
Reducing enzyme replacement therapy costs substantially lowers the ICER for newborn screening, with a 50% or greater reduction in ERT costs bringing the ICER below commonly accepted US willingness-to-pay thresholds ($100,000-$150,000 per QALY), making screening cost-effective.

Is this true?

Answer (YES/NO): NO